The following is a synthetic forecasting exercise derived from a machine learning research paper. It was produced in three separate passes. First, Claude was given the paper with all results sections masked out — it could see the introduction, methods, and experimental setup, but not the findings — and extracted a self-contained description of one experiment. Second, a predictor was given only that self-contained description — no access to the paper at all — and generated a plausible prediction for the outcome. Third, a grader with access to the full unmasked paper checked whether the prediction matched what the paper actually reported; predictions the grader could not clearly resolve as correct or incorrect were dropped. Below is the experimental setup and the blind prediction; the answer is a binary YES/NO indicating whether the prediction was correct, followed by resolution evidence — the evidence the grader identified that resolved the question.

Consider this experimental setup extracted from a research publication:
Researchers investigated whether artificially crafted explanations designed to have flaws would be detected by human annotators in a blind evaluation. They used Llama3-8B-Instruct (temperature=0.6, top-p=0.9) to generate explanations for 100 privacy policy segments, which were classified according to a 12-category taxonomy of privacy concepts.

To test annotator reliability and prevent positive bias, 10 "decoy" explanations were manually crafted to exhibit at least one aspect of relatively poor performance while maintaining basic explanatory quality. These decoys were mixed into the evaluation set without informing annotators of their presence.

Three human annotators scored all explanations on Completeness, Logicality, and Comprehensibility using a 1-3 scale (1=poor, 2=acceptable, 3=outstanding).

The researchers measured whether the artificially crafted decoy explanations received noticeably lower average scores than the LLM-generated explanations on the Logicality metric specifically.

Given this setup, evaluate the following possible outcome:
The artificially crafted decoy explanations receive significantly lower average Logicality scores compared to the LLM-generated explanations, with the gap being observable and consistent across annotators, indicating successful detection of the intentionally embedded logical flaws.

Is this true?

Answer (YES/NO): YES